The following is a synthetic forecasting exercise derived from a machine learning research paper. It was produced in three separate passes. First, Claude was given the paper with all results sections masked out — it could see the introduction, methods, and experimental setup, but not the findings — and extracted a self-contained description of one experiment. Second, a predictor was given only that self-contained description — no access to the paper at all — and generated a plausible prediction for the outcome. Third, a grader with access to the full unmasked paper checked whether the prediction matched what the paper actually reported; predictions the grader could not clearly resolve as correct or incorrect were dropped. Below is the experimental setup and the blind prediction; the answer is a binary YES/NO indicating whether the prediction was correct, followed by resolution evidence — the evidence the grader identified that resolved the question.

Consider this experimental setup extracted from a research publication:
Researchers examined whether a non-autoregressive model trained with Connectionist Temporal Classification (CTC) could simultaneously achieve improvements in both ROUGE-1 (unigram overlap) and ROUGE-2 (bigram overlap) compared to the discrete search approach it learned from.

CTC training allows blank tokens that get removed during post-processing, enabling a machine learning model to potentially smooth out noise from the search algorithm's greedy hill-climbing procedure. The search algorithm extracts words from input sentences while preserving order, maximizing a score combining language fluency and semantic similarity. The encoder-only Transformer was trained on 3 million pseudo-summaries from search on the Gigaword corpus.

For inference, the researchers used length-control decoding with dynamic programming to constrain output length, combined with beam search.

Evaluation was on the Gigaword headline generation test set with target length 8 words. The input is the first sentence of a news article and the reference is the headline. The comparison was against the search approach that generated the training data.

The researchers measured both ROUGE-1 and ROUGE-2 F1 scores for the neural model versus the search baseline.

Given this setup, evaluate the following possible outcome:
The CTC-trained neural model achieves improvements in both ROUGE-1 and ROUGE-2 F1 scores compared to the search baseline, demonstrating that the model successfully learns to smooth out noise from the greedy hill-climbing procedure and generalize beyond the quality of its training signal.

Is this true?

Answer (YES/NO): NO